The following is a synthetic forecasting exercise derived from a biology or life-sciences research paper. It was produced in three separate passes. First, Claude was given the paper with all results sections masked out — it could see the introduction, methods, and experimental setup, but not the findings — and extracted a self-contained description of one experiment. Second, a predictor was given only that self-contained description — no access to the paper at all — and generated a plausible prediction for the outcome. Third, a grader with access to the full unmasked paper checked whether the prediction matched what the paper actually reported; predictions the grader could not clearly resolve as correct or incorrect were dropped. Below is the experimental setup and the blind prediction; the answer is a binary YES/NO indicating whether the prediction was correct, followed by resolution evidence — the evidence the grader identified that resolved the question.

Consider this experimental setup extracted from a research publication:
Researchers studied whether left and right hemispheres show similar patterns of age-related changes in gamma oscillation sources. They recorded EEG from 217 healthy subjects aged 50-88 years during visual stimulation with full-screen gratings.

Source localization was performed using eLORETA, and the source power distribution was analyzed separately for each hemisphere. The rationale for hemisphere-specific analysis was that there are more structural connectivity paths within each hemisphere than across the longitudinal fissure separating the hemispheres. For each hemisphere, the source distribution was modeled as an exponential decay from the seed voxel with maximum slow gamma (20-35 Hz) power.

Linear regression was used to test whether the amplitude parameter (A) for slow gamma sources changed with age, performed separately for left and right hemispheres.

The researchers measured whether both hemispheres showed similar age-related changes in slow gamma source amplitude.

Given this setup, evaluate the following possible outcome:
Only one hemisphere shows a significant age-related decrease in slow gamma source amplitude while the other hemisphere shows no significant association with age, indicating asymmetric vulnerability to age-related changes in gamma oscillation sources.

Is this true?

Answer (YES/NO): YES